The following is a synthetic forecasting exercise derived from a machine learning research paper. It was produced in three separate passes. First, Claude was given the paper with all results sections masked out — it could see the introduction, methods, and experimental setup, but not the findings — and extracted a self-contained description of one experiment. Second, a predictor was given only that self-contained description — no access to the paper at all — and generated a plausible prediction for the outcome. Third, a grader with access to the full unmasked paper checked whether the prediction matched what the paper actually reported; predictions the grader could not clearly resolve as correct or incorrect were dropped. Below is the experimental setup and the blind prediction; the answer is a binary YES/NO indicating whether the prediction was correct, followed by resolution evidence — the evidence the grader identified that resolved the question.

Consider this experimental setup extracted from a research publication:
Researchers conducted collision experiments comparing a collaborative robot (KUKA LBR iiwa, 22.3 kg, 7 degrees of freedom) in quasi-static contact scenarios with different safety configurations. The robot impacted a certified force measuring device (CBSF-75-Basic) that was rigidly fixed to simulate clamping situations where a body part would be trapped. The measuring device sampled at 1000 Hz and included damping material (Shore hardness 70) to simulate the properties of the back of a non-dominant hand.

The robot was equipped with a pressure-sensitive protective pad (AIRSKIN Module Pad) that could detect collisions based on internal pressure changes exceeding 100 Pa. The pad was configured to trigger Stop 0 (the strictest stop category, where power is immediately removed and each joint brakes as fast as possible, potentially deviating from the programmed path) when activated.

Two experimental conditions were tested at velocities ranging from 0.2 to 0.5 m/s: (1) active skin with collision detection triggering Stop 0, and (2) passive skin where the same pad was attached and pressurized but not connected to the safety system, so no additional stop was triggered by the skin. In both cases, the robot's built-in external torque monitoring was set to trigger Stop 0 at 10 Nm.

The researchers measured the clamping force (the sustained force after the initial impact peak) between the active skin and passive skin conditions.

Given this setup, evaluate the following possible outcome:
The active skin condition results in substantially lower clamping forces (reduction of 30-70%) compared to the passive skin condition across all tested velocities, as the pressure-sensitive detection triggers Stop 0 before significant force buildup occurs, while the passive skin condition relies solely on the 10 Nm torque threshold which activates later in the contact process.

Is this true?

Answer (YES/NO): NO